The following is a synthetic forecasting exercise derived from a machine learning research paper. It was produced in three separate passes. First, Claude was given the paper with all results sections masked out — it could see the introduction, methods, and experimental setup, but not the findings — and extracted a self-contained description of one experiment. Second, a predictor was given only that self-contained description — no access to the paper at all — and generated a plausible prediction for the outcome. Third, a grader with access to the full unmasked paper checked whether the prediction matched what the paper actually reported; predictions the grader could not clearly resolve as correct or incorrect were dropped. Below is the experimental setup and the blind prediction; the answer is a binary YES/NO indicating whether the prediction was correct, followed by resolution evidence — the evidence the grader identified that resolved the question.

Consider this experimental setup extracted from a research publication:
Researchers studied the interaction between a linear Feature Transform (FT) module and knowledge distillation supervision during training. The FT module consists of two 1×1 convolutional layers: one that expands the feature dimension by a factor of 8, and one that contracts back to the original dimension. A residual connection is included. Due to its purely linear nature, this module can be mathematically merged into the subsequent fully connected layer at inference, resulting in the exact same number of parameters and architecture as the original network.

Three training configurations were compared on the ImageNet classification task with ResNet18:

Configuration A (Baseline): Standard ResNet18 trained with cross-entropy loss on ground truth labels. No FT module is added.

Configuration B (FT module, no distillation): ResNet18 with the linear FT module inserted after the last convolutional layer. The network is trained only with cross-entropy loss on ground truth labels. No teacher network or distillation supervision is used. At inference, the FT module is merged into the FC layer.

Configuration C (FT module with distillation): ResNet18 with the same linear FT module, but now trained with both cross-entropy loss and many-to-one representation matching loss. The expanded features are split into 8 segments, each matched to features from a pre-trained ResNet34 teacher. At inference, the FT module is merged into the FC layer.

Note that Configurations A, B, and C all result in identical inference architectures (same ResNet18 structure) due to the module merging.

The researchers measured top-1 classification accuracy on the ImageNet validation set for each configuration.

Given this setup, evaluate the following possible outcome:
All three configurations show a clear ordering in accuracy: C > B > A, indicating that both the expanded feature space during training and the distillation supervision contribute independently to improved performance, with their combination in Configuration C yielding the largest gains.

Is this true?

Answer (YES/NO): YES